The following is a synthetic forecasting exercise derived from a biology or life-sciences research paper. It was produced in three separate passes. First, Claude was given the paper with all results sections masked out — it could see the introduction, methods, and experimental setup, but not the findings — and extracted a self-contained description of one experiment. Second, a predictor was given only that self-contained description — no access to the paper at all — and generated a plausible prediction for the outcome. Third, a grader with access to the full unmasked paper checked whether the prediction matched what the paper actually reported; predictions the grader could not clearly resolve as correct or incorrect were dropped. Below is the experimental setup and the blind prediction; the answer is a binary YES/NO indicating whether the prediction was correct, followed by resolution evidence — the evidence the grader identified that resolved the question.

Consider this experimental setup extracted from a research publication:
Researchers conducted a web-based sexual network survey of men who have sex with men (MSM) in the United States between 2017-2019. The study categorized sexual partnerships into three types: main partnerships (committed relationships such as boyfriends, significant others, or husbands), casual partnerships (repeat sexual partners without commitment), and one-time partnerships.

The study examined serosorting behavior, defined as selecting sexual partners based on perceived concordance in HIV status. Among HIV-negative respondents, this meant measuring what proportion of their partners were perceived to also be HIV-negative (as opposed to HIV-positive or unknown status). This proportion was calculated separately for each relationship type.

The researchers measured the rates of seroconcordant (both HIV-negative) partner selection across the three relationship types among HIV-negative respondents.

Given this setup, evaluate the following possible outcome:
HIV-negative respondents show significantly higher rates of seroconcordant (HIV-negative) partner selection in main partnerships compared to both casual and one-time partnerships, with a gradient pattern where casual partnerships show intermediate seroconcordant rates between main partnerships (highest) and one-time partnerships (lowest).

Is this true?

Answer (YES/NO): NO